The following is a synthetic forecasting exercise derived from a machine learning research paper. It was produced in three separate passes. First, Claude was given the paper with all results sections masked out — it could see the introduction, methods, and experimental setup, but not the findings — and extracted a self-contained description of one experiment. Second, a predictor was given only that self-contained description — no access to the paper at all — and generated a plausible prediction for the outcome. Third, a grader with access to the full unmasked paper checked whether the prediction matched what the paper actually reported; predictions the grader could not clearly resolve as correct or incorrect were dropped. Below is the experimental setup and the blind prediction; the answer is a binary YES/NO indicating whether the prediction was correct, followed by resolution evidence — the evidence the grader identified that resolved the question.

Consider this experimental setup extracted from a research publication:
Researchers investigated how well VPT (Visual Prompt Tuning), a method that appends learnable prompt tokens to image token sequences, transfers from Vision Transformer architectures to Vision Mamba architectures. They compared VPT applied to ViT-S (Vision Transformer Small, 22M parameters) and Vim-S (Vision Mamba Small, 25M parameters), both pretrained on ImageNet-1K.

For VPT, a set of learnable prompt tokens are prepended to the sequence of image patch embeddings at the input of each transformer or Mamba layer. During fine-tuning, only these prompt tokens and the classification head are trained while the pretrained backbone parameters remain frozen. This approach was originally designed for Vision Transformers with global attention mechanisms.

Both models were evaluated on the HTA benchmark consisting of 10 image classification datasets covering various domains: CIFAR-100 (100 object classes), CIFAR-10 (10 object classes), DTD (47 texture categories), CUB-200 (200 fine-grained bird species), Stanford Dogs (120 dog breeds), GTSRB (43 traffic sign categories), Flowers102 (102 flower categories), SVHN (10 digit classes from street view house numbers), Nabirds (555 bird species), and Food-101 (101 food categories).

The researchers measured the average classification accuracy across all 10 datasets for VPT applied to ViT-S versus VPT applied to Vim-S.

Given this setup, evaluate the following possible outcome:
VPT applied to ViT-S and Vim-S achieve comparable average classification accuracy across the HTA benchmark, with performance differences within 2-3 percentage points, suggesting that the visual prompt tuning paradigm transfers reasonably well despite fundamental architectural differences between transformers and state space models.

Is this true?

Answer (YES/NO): YES